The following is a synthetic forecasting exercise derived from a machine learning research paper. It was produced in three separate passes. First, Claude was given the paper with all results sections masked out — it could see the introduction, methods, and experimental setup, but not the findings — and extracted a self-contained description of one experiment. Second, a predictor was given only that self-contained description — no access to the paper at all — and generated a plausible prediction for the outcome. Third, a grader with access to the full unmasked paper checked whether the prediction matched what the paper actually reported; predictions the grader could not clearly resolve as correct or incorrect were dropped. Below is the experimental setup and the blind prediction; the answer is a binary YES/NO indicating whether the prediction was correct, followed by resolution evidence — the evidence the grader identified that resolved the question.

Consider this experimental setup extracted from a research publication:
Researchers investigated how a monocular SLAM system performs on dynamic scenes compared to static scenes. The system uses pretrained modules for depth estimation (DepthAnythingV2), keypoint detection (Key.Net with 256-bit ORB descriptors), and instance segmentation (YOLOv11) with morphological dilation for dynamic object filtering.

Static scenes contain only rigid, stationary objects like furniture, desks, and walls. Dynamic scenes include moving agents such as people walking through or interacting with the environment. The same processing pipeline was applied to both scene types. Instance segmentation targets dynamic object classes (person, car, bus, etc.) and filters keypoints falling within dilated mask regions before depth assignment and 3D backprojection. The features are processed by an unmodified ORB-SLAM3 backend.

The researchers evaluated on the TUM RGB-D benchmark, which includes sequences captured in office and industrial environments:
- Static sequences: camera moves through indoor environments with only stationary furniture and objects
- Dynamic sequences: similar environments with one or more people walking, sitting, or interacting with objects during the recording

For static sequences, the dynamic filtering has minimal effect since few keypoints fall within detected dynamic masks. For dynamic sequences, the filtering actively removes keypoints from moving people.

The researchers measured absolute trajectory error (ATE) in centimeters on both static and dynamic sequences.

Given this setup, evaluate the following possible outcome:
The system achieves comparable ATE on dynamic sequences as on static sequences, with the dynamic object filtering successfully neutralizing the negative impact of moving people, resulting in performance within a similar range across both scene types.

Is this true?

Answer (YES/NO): NO